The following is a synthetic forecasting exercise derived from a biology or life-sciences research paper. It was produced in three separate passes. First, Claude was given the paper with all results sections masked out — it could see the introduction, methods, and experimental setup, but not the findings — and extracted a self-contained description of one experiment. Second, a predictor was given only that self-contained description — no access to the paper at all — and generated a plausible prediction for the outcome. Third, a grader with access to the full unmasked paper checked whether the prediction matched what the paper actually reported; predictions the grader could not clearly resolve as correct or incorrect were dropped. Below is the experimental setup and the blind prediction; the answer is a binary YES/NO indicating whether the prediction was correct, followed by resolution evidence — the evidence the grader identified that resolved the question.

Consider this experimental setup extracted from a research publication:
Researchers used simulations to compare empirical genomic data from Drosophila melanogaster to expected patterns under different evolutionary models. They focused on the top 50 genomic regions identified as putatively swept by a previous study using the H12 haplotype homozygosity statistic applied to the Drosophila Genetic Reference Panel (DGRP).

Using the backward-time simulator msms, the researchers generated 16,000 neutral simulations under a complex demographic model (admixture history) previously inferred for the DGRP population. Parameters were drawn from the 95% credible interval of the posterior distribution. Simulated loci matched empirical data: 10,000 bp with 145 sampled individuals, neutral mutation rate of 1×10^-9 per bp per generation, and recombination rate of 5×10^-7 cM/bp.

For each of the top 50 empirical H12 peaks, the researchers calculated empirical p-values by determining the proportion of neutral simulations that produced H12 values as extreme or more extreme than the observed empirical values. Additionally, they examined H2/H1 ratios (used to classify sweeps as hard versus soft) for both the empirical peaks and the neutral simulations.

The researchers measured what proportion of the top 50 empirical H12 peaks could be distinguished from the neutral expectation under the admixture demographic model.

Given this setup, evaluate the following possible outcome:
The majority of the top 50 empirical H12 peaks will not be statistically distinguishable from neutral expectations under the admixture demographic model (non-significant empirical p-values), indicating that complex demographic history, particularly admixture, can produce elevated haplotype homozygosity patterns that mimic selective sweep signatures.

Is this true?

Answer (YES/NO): NO